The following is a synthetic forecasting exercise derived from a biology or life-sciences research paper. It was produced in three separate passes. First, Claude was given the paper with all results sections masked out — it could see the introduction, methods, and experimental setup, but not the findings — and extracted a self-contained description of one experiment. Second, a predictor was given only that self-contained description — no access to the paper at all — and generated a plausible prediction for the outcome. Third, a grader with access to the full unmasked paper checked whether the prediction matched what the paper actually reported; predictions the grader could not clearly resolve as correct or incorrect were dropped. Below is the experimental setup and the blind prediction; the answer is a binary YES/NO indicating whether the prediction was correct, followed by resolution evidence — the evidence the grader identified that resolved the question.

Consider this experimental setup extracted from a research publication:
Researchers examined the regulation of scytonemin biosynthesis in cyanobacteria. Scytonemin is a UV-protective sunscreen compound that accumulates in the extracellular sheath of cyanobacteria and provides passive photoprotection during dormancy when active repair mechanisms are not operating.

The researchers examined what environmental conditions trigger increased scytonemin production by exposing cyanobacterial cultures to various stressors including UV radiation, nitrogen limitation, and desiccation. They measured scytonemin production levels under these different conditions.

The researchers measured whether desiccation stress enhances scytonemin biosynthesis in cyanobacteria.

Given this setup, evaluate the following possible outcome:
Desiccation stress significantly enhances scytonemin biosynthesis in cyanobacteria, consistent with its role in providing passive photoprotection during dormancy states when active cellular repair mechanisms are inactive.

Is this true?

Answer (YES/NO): YES